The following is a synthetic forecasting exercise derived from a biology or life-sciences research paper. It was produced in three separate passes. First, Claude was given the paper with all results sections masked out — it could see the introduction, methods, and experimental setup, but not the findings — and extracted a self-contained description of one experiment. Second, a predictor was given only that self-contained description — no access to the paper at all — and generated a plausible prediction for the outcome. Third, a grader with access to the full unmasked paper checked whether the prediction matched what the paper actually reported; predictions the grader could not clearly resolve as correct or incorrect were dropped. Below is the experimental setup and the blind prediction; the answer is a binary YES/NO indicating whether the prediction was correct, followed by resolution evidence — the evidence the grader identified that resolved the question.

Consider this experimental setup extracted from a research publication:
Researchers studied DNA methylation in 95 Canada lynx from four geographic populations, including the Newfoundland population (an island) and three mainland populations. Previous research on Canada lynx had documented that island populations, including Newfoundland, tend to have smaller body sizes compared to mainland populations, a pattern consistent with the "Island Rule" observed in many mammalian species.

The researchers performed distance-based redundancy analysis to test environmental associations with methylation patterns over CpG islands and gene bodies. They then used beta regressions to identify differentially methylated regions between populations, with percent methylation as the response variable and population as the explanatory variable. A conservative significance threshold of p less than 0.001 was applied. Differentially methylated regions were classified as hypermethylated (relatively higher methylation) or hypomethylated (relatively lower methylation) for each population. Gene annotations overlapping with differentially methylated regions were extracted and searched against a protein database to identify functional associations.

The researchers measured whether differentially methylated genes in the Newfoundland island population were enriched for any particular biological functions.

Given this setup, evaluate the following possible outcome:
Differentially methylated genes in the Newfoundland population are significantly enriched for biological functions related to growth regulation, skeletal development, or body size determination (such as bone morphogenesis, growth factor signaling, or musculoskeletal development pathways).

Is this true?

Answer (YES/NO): YES